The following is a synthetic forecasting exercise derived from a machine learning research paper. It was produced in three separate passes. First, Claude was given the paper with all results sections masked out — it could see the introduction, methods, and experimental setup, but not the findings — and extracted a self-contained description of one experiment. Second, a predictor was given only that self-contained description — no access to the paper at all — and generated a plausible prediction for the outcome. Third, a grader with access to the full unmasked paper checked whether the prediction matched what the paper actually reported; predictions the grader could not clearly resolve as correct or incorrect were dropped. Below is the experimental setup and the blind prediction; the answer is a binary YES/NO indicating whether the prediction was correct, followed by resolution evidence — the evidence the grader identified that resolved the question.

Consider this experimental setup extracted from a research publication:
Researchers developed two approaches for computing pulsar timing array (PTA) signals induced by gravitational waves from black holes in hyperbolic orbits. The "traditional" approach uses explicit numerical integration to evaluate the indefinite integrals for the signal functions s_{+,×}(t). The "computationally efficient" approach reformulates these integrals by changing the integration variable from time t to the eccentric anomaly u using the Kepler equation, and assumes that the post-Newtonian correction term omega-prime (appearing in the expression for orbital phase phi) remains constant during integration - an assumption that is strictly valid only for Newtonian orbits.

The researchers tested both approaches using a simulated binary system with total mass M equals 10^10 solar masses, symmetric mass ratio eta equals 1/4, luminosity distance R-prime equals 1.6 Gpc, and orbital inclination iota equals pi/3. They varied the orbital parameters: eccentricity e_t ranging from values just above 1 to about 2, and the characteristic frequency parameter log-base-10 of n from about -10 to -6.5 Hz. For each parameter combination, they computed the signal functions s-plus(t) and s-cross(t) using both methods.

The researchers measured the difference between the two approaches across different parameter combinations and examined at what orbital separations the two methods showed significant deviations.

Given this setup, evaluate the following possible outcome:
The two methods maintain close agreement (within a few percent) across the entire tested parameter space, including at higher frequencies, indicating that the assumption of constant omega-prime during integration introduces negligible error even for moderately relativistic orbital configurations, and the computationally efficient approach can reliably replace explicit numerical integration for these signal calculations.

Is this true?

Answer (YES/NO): NO